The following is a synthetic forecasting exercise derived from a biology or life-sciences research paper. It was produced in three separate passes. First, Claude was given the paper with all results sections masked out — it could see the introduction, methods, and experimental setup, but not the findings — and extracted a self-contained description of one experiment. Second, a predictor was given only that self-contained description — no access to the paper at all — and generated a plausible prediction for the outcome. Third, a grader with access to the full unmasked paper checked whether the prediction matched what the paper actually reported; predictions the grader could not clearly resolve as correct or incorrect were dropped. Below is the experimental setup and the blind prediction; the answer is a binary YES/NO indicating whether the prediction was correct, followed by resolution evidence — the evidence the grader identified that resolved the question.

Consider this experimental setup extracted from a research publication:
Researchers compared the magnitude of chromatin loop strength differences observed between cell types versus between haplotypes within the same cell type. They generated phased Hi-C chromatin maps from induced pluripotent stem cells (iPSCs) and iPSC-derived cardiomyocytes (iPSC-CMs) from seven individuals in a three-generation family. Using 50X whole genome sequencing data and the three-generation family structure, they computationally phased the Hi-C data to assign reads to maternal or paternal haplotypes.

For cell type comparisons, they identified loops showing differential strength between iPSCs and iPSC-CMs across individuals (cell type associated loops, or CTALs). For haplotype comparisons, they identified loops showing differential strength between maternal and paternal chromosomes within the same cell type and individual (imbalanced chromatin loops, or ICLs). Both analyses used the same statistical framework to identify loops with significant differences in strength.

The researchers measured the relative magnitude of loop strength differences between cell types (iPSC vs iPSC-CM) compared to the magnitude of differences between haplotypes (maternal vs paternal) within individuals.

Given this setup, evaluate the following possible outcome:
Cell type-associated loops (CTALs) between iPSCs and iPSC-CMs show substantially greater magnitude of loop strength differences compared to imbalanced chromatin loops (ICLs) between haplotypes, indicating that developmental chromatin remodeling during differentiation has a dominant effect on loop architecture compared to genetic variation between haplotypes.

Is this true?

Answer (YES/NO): YES